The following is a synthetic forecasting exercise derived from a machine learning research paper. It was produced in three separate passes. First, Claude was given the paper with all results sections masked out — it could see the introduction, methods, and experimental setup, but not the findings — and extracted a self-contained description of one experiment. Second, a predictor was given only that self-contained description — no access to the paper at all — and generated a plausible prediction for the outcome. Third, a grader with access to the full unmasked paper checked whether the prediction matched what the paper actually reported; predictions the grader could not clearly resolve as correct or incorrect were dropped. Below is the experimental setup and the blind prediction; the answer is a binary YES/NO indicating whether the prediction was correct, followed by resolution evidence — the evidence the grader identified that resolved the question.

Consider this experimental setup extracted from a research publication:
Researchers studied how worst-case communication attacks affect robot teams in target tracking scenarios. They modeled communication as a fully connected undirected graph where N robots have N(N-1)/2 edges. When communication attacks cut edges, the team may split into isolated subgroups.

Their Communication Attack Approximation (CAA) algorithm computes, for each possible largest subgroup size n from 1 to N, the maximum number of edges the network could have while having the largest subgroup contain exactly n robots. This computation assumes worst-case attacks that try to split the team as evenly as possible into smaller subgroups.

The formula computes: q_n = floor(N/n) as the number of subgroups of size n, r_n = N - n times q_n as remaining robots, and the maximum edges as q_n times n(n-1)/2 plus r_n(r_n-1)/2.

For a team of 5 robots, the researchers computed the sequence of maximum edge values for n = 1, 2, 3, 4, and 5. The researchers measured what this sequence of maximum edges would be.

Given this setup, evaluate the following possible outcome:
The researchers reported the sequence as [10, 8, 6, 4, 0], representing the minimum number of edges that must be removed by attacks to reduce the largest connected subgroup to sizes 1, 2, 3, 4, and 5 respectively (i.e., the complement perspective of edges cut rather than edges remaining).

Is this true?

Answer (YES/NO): NO